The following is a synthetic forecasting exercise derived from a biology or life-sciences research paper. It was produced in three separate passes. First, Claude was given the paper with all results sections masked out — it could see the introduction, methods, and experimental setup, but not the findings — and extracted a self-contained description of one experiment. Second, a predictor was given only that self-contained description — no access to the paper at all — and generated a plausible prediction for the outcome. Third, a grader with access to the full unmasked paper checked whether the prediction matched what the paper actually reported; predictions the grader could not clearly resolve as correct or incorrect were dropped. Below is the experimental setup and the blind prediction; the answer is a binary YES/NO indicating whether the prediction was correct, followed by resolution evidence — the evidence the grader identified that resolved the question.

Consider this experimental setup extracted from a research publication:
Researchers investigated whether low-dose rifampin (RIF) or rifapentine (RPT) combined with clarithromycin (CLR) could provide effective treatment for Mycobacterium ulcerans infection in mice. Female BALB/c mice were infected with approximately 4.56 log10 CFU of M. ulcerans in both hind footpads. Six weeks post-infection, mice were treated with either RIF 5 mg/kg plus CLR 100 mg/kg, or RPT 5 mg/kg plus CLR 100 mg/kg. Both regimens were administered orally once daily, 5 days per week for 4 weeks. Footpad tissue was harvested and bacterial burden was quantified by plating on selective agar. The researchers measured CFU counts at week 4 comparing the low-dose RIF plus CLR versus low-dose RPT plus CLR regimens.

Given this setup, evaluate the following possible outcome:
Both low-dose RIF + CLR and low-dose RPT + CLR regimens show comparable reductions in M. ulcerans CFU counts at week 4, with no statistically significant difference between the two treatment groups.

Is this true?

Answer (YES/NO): NO